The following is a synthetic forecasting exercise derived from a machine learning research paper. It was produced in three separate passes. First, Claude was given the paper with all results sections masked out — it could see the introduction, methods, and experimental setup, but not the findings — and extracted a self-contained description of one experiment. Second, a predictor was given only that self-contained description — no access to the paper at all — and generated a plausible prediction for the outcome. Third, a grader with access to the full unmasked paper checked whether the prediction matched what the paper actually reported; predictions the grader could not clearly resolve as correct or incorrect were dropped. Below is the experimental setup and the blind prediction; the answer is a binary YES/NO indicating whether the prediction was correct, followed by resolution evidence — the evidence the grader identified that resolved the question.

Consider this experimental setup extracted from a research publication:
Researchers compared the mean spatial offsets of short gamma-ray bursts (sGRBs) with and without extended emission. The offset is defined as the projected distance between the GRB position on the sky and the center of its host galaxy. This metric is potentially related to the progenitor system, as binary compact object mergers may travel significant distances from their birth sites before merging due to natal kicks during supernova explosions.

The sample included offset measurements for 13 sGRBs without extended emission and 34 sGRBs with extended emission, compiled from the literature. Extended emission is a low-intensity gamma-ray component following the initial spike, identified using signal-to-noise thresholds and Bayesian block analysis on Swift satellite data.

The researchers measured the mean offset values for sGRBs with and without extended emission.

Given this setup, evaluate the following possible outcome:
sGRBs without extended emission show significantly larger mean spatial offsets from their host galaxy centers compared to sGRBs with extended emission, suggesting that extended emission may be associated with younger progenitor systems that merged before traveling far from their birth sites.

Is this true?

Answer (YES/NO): NO